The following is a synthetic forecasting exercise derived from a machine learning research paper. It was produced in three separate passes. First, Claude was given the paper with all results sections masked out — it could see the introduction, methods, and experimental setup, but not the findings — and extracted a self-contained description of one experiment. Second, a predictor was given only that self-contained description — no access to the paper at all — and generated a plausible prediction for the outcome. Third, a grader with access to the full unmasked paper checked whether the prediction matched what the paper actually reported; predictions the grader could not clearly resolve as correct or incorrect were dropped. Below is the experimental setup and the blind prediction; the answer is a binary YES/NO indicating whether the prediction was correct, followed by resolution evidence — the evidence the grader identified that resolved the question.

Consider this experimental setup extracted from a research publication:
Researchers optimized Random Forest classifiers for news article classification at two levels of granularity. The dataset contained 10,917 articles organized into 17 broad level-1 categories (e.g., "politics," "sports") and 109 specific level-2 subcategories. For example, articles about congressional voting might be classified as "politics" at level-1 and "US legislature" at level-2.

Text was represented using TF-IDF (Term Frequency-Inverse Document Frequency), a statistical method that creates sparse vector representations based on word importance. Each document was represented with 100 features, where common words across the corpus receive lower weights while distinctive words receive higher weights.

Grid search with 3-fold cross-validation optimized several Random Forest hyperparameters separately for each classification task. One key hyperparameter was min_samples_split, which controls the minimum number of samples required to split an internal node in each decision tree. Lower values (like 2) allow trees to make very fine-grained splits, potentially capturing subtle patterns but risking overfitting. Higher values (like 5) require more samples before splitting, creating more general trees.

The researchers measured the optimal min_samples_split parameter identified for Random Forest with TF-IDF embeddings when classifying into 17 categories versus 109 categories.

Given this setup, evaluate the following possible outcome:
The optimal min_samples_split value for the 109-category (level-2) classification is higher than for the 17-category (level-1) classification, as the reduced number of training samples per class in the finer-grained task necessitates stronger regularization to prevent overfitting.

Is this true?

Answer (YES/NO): YES